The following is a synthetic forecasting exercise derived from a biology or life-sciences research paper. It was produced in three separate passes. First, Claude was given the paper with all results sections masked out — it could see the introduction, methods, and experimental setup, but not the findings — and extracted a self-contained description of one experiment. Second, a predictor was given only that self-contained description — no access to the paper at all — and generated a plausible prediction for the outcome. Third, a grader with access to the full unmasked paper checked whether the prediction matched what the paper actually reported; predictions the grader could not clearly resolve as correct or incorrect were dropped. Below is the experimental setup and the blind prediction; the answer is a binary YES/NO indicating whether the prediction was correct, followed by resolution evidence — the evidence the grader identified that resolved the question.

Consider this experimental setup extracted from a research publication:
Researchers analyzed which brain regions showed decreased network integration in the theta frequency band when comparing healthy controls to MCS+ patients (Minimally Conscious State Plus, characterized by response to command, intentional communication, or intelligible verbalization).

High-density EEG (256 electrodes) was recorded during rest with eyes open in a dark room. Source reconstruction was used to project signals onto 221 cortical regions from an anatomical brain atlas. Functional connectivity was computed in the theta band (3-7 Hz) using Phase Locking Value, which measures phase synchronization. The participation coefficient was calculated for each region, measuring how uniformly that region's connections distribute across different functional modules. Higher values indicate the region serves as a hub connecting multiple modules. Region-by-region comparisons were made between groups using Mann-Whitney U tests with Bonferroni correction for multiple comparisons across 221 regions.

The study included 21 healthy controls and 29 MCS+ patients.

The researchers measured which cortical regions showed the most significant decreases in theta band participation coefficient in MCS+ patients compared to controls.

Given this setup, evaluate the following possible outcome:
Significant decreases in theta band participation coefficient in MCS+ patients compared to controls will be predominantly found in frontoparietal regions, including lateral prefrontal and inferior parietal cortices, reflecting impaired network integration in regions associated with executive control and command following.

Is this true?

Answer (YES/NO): NO